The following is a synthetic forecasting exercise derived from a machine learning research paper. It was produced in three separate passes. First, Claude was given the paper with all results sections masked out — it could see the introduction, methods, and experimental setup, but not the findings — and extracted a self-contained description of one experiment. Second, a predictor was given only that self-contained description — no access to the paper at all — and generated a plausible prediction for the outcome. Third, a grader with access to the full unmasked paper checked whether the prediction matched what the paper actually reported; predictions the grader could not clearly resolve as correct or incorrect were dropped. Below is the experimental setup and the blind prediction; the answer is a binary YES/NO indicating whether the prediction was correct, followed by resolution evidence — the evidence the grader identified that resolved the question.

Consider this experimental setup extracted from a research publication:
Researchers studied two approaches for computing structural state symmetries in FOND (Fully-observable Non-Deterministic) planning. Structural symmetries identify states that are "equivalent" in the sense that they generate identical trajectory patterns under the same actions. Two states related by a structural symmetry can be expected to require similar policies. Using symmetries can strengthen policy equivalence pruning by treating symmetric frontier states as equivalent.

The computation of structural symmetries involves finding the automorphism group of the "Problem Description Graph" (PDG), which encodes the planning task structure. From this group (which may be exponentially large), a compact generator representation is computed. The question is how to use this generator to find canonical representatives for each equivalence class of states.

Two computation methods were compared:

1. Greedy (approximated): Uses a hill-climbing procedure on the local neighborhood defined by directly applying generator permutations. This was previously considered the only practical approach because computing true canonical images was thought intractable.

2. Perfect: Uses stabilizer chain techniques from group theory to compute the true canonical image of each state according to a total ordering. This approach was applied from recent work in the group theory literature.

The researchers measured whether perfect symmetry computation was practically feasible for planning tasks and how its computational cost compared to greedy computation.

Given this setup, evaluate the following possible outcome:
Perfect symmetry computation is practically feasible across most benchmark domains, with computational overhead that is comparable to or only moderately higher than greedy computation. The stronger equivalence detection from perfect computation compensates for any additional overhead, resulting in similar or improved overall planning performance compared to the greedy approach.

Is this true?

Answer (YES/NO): YES